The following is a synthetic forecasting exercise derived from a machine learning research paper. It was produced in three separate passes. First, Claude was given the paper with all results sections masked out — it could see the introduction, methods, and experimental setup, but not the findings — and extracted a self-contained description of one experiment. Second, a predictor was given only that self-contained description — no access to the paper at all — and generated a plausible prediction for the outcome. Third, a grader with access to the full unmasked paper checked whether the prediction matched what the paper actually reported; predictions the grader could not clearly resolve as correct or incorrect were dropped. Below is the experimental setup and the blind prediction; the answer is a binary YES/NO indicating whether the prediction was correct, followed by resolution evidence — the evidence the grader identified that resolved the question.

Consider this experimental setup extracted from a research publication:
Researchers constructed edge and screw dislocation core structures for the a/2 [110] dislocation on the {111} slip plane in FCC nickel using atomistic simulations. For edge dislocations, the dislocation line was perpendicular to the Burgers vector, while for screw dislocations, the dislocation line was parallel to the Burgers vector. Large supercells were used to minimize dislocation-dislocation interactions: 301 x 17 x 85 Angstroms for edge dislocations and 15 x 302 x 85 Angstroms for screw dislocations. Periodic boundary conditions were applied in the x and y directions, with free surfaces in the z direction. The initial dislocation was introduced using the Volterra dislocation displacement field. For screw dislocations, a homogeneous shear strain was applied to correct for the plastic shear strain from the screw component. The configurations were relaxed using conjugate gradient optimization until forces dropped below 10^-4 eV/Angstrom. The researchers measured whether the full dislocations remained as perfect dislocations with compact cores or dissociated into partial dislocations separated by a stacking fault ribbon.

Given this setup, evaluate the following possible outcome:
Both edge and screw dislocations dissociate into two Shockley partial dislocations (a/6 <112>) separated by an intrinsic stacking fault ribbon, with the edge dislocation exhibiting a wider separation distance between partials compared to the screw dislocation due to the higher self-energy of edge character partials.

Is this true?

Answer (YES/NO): YES